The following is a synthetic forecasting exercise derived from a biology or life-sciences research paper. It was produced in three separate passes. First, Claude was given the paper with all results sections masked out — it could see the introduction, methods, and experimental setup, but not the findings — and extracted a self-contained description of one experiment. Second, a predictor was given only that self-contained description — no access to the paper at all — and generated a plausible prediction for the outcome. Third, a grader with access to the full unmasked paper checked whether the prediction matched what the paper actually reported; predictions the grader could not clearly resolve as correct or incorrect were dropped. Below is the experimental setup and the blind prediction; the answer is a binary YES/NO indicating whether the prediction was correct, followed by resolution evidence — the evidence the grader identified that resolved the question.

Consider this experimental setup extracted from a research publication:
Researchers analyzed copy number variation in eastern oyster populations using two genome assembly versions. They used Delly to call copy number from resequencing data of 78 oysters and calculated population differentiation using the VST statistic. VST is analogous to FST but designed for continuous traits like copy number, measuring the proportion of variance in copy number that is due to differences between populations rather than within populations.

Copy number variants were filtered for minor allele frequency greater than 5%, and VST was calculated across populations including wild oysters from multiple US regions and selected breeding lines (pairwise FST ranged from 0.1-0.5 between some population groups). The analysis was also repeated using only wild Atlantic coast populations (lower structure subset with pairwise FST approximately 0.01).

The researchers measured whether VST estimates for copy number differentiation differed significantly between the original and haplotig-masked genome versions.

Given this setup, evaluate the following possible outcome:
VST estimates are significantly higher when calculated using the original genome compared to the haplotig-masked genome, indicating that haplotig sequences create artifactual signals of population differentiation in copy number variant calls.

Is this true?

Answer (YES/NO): NO